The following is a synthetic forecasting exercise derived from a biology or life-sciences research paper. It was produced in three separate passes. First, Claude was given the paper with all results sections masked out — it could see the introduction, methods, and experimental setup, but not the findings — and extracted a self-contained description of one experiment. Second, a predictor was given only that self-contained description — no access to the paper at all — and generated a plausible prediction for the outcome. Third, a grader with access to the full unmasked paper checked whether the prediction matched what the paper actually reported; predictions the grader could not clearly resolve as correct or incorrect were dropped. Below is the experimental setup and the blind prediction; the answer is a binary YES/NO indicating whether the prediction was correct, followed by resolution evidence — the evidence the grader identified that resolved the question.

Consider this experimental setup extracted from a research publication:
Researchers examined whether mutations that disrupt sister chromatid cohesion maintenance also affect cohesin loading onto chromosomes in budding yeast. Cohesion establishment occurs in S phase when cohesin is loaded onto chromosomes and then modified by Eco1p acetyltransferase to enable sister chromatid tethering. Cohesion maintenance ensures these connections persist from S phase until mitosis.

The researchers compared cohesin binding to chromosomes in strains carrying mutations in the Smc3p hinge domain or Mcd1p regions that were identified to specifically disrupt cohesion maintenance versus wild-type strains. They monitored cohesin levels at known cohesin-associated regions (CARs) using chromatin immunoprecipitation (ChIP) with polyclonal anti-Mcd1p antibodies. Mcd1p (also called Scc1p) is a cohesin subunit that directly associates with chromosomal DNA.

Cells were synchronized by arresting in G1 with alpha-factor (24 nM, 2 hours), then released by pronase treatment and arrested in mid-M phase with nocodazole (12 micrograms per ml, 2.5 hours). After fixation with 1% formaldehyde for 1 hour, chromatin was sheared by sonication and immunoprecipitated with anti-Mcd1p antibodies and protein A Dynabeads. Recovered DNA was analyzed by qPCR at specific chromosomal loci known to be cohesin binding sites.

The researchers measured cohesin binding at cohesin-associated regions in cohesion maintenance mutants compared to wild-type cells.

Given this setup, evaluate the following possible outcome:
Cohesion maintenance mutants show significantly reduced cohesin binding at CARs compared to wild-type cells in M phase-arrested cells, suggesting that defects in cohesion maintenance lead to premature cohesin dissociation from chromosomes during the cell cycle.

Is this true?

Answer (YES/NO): NO